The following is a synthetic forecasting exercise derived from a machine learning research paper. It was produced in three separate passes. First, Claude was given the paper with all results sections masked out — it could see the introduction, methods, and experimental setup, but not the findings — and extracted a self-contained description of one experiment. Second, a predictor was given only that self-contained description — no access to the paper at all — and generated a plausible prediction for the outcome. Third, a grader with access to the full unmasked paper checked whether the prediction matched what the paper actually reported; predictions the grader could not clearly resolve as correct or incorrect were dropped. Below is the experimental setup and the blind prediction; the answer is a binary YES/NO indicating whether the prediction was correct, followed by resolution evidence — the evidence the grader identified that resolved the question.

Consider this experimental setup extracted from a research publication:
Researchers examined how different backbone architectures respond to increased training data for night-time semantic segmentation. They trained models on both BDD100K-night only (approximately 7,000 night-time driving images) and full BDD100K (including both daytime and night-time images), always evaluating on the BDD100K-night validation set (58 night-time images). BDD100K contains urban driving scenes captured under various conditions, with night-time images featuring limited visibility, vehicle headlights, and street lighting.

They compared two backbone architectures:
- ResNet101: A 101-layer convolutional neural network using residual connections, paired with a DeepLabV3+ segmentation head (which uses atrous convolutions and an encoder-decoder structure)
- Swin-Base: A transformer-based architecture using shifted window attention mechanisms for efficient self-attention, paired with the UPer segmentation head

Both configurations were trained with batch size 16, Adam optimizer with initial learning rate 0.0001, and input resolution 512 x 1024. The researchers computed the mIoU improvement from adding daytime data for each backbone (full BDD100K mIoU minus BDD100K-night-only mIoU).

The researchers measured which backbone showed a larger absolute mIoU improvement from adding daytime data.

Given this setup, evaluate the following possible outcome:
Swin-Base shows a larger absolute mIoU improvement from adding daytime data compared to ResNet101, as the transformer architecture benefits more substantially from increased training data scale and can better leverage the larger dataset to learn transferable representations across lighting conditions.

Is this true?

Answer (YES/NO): YES